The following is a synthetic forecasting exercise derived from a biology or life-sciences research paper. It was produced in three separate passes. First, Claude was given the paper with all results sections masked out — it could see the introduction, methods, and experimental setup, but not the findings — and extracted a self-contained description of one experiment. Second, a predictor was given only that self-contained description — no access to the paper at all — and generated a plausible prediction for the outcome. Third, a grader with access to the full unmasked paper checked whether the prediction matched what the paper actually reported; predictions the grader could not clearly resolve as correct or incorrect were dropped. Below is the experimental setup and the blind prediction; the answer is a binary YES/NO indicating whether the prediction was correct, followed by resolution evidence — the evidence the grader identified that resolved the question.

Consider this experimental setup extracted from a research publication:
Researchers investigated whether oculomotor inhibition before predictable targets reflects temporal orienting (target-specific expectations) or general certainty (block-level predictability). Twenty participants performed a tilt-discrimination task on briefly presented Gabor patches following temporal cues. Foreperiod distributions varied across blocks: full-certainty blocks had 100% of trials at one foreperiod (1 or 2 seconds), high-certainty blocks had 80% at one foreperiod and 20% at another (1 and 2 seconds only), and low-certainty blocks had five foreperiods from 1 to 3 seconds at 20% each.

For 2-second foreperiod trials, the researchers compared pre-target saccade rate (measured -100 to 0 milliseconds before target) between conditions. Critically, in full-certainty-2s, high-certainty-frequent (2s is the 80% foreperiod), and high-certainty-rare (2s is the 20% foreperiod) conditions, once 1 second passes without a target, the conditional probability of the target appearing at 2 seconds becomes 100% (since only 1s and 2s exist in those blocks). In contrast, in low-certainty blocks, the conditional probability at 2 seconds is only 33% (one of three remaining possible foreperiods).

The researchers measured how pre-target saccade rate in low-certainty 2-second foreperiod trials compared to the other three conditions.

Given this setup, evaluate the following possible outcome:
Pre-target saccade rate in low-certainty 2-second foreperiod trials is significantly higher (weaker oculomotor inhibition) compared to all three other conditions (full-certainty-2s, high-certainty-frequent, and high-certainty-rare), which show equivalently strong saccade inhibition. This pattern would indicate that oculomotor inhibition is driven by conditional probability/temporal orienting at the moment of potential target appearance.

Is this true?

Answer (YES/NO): YES